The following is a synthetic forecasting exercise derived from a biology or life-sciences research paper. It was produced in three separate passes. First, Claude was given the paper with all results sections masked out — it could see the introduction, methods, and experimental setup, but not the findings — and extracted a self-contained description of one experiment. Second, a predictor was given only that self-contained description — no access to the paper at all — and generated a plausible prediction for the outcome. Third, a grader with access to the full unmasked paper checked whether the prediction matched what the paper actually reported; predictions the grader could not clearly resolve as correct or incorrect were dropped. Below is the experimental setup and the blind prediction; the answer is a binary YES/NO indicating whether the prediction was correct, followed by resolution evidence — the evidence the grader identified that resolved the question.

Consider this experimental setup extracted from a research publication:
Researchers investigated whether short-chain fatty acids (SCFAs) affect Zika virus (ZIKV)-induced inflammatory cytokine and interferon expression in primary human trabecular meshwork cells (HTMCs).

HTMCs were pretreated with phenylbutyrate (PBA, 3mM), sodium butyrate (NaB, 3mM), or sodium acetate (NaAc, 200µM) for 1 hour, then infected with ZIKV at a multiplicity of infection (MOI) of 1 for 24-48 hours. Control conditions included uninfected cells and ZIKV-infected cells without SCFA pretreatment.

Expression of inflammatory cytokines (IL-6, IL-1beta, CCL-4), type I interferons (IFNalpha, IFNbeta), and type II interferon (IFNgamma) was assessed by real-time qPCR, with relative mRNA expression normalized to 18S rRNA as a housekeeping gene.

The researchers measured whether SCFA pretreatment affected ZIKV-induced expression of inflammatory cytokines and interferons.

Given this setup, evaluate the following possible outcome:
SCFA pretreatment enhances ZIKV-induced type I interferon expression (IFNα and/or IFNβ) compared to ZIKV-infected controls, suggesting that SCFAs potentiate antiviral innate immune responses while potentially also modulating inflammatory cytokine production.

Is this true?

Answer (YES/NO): NO